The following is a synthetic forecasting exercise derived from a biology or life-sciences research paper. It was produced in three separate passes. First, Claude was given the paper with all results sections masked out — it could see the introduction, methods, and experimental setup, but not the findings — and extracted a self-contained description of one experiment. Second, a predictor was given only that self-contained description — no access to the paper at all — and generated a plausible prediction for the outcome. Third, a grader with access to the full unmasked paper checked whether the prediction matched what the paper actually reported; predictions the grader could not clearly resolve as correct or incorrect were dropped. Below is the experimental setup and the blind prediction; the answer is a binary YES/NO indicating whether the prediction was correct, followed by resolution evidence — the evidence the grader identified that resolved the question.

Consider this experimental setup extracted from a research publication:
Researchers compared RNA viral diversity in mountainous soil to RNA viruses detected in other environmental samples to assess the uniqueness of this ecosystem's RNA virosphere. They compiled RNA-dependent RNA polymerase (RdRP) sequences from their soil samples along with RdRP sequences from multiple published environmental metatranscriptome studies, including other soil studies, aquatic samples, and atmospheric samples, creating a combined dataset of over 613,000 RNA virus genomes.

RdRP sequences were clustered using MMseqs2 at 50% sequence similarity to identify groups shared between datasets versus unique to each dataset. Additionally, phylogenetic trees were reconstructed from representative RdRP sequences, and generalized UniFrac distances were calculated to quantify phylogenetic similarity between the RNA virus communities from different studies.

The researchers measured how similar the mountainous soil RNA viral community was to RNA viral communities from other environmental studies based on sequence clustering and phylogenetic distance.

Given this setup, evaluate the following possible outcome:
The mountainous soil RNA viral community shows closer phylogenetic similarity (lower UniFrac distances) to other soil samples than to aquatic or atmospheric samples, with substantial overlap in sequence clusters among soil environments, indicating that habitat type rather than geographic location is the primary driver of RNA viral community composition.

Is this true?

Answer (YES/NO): YES